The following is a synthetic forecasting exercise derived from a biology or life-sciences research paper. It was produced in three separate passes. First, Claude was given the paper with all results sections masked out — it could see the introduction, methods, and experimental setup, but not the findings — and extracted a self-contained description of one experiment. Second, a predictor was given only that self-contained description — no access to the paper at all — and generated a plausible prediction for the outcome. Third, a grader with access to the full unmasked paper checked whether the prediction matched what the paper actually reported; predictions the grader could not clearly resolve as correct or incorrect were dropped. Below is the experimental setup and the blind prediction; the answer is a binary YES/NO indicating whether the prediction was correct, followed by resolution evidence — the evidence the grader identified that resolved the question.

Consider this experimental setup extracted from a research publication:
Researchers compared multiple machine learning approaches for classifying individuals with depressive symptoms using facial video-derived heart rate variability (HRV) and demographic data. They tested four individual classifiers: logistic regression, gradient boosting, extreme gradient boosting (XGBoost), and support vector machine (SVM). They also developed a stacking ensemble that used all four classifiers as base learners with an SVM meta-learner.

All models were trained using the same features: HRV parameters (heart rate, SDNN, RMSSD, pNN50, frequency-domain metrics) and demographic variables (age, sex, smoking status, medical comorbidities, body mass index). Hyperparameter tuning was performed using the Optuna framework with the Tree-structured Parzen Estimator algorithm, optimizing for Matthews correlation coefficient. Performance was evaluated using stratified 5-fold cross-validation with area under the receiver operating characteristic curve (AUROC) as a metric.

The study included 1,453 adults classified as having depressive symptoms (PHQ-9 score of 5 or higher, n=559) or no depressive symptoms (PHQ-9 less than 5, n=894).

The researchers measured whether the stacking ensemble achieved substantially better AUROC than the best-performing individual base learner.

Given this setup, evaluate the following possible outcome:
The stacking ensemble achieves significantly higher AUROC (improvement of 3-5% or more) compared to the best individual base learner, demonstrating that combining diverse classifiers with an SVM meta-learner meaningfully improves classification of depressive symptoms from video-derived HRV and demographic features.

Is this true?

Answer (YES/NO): NO